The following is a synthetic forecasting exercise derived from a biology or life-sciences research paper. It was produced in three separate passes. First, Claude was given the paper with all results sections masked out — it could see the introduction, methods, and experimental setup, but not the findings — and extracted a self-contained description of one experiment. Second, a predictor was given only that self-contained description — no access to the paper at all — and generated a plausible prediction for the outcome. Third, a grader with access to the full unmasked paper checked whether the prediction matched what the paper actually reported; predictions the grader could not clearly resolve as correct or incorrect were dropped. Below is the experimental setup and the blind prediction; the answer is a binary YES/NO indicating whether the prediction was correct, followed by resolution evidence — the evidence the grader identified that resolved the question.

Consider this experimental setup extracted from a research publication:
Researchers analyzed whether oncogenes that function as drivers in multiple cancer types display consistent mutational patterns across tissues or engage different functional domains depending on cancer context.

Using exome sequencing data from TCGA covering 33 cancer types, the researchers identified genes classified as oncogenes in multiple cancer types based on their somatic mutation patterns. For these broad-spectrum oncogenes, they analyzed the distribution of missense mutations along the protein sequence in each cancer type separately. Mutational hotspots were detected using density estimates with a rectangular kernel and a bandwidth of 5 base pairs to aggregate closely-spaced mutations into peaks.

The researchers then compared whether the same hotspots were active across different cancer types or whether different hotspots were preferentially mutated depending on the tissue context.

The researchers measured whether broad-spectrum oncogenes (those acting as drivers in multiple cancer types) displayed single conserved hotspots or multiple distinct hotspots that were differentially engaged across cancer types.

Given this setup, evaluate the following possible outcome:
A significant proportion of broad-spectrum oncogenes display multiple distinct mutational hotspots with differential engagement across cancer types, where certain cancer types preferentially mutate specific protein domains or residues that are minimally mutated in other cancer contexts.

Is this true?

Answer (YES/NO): YES